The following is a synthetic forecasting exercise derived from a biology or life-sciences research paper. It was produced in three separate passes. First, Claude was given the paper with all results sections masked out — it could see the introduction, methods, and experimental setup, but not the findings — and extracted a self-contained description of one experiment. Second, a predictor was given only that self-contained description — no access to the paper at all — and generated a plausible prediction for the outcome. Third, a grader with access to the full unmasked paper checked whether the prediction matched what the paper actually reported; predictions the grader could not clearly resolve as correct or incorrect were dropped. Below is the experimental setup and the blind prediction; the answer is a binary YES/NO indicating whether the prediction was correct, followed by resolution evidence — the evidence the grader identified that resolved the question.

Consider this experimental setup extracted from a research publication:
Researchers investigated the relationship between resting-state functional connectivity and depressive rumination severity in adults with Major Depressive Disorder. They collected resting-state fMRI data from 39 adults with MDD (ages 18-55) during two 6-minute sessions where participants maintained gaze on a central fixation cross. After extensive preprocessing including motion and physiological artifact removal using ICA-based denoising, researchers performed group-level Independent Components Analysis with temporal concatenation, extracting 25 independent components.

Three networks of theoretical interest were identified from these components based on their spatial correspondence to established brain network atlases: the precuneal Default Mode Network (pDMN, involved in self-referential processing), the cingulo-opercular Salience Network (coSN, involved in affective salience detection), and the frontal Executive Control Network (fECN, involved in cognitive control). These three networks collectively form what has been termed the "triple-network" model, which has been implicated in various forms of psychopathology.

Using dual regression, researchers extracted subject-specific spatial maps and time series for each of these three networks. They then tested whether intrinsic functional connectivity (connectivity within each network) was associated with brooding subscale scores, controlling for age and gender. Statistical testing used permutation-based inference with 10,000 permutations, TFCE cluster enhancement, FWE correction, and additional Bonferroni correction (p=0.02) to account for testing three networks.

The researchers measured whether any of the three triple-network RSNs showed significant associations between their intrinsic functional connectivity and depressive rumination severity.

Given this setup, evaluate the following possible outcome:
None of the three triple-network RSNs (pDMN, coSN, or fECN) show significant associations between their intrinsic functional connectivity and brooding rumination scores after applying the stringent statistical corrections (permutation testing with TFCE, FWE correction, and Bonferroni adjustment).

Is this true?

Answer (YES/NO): NO